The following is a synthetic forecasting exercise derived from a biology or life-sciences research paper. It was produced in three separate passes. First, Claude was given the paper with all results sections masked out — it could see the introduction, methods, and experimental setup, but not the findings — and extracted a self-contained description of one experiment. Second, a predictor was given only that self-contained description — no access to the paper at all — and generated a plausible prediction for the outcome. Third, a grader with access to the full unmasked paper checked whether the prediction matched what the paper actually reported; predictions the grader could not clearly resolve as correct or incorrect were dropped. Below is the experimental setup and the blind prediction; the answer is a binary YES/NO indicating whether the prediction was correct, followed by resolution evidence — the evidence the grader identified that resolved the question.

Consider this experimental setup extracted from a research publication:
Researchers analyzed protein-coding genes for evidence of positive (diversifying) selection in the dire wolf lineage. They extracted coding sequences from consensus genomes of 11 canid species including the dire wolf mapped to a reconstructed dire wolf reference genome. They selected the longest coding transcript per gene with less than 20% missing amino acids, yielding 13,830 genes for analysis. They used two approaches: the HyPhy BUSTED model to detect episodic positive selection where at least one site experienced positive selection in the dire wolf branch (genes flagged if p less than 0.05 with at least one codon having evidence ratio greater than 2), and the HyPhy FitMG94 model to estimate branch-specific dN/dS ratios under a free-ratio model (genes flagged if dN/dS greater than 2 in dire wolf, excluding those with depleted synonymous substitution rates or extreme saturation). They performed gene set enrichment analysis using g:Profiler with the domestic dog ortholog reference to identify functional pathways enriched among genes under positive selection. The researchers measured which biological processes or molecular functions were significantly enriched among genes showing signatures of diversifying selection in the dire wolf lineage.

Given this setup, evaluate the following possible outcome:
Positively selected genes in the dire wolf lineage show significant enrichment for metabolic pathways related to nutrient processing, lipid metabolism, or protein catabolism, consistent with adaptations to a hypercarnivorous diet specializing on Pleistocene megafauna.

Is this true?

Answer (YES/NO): NO